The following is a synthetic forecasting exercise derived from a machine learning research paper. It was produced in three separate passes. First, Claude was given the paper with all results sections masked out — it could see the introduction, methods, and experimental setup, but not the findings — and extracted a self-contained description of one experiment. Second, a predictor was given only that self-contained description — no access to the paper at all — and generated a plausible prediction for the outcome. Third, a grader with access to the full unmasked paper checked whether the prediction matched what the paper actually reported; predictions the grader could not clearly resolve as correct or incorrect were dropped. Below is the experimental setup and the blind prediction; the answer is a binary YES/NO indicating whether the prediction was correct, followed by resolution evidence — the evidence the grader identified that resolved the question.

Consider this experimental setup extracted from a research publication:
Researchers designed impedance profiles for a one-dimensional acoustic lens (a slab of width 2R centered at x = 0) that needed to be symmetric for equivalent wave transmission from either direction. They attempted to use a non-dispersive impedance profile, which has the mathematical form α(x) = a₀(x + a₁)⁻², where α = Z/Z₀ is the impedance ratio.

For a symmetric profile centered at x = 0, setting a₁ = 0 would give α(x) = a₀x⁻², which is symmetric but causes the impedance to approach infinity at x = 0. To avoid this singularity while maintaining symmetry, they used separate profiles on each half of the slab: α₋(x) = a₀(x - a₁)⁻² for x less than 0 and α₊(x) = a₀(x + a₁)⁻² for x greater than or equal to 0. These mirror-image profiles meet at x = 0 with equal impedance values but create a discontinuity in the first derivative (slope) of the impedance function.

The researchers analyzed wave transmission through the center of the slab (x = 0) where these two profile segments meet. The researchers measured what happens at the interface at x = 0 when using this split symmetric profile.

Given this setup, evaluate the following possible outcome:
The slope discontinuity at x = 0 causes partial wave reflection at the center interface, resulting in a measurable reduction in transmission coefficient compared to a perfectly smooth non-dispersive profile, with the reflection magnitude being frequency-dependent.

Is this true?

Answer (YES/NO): YES